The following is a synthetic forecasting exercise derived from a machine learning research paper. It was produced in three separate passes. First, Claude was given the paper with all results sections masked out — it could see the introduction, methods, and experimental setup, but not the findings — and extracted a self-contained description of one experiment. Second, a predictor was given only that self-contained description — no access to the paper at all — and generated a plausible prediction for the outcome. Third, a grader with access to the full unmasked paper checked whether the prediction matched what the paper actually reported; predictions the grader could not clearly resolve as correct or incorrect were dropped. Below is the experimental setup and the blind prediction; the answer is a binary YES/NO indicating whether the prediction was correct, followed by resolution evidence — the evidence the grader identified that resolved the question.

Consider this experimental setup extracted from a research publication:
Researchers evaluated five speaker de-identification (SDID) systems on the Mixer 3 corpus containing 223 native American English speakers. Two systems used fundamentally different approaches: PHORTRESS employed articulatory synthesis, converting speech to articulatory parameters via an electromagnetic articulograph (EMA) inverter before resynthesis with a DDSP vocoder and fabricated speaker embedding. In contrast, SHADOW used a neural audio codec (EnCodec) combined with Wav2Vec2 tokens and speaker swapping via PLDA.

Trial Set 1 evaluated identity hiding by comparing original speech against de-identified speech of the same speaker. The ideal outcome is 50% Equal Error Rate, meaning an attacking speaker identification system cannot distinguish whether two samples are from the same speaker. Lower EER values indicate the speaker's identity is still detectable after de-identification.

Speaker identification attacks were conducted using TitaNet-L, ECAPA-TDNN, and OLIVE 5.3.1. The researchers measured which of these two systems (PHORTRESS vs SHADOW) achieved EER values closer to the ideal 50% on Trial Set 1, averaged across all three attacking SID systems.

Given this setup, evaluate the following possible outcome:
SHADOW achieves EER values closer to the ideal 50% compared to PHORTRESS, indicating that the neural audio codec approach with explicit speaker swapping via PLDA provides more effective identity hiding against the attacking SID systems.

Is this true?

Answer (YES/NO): NO